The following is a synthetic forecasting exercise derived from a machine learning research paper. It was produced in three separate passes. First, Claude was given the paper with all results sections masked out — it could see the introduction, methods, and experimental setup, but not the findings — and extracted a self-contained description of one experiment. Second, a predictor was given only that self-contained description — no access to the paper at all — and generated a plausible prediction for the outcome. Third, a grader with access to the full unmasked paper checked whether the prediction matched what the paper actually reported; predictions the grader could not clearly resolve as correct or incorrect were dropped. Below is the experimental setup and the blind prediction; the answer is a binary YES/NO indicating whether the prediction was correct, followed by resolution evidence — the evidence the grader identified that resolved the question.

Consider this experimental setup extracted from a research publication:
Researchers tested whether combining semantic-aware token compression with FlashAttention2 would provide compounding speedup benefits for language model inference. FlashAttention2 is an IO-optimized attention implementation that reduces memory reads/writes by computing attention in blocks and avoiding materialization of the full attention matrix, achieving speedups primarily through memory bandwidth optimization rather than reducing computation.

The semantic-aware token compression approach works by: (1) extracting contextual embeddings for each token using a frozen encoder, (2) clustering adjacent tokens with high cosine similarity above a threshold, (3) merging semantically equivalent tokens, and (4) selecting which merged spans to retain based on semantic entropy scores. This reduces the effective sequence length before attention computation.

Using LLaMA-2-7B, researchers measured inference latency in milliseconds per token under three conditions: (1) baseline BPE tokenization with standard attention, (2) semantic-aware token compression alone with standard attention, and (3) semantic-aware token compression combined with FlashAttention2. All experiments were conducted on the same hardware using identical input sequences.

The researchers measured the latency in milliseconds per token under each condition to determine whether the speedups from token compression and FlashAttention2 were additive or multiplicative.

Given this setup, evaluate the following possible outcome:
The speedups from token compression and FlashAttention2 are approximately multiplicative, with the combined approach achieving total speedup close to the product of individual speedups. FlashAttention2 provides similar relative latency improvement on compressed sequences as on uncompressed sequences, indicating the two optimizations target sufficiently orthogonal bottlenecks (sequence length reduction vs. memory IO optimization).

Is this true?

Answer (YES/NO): NO